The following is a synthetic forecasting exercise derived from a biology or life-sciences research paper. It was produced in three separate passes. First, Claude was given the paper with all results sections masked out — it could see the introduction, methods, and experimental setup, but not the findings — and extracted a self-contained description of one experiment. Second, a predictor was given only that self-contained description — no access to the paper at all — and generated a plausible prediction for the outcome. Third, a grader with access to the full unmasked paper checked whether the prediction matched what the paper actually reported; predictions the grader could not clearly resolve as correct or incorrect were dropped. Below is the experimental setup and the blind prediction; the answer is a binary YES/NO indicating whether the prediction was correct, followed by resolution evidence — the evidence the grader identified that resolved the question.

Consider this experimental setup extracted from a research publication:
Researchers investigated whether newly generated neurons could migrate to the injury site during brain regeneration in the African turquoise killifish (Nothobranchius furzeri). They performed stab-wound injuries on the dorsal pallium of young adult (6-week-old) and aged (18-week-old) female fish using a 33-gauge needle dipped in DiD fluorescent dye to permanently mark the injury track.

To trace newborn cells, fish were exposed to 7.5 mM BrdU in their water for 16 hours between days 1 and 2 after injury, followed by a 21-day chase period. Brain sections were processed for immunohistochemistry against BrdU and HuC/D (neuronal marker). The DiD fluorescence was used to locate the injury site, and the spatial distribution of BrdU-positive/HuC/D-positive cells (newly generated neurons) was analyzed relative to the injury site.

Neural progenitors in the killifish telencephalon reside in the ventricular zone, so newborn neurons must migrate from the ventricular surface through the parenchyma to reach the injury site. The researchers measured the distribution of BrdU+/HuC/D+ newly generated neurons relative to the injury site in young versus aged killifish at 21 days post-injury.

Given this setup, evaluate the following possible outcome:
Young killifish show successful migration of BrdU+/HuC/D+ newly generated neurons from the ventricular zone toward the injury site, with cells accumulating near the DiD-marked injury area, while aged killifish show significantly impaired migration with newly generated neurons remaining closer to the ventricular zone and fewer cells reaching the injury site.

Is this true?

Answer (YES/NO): YES